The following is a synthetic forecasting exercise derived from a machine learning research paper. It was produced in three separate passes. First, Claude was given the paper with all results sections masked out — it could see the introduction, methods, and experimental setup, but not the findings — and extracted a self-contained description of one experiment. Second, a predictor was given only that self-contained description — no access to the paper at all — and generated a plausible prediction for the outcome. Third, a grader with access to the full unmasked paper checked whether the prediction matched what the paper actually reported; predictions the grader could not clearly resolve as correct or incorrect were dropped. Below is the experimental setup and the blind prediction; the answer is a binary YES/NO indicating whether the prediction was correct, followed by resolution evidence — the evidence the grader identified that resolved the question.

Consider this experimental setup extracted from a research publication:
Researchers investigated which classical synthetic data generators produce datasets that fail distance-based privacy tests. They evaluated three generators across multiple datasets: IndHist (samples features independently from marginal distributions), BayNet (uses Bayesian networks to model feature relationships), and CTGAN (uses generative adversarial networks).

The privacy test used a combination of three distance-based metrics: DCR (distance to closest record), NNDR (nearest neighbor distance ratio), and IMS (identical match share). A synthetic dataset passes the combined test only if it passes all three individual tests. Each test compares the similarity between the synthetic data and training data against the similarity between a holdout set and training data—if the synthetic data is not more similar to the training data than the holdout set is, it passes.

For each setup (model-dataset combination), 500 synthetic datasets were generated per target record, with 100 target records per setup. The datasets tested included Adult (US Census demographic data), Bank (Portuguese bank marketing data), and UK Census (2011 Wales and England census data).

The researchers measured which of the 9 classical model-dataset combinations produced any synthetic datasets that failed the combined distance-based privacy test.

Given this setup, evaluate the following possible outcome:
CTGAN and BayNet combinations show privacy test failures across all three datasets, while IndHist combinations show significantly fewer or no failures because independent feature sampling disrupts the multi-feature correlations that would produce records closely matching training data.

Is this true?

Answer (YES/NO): NO